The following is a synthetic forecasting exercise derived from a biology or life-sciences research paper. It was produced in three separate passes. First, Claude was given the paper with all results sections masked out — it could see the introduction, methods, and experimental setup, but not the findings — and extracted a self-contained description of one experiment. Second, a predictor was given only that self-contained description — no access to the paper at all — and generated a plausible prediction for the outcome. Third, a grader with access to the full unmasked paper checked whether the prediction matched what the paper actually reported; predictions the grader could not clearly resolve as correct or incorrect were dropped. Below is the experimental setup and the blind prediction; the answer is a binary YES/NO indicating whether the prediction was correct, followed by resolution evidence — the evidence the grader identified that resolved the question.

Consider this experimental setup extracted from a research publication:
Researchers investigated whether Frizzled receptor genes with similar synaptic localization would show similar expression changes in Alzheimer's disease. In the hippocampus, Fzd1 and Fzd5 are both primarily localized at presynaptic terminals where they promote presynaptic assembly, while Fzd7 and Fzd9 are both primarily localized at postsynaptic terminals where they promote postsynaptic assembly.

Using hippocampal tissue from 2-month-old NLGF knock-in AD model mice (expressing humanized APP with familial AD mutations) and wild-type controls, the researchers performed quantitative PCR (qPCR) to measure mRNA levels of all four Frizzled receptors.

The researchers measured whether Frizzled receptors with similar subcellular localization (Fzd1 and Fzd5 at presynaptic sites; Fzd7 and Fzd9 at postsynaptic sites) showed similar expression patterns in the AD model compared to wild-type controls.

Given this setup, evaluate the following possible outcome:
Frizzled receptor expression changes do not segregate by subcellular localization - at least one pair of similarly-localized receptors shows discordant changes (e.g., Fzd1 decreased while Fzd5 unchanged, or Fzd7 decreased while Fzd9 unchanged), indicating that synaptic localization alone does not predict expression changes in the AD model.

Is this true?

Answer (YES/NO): YES